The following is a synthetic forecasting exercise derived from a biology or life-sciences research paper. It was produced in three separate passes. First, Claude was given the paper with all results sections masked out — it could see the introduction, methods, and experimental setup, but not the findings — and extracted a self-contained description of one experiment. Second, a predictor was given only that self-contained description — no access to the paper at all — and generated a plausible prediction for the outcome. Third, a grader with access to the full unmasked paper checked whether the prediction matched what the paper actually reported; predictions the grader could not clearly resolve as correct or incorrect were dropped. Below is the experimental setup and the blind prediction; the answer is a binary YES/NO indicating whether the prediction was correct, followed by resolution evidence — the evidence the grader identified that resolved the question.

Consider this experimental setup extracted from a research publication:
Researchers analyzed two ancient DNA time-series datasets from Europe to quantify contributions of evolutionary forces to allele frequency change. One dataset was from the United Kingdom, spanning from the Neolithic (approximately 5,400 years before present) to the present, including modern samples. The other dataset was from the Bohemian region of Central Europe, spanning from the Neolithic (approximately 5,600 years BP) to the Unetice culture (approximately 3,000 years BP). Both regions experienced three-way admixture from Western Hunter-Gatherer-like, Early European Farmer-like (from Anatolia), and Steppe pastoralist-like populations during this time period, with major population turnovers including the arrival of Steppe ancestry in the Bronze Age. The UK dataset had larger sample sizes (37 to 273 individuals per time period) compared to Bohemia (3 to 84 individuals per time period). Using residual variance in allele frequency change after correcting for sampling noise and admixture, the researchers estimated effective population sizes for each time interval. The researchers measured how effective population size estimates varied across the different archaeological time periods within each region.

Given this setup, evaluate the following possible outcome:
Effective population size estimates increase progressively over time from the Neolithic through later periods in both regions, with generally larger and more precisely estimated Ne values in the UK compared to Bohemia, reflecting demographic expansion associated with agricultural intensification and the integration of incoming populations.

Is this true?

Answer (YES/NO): NO